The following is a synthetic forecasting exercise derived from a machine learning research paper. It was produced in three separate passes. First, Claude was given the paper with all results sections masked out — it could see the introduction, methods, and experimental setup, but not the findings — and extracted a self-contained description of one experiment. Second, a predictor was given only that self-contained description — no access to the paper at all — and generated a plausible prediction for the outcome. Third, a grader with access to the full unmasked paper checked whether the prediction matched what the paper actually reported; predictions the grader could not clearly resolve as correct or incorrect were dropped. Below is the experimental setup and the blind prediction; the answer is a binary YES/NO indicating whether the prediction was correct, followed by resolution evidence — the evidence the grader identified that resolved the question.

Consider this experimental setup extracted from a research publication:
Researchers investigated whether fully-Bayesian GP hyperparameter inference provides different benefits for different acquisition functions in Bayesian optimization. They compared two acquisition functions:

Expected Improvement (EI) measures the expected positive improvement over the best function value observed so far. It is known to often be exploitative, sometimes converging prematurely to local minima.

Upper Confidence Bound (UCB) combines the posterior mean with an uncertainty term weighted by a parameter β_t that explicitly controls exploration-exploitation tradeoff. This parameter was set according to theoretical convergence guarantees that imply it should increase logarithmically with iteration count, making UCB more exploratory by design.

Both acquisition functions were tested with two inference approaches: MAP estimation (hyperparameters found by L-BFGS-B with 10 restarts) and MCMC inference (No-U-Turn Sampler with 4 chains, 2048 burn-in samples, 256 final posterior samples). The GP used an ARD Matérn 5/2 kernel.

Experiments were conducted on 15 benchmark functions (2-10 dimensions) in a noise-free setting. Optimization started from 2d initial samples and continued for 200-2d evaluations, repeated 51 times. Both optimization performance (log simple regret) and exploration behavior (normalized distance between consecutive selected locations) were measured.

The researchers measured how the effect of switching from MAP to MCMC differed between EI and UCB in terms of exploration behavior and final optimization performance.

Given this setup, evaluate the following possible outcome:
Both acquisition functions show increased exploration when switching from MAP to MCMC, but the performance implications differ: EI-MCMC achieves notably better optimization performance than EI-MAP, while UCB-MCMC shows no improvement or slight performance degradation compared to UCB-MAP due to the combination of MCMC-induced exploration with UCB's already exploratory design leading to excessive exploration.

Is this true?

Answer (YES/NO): NO